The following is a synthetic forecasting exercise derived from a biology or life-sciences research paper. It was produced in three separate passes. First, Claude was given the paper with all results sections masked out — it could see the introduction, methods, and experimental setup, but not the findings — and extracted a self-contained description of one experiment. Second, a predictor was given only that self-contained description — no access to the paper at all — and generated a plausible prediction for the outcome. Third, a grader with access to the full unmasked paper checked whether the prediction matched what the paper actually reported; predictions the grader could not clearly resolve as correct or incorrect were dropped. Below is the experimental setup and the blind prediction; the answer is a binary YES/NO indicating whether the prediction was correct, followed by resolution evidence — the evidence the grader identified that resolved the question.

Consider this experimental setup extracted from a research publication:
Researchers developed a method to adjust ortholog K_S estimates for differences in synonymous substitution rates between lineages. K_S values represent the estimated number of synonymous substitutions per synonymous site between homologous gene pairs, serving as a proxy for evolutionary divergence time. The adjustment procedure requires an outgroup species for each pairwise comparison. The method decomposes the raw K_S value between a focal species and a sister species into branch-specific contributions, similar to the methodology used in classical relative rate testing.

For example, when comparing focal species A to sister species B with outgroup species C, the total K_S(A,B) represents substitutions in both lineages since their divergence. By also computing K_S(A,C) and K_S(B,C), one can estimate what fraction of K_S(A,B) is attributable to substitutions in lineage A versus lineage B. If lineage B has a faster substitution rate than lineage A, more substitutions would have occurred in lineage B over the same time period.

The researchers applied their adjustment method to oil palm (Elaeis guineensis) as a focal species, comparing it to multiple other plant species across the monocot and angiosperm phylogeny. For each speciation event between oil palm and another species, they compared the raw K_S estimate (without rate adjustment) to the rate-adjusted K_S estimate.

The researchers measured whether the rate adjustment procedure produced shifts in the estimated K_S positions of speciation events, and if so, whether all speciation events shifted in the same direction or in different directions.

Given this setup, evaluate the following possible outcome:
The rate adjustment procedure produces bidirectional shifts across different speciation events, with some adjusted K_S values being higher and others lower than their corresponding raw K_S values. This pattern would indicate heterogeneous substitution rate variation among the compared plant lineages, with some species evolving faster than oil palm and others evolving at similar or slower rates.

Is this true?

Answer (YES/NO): NO